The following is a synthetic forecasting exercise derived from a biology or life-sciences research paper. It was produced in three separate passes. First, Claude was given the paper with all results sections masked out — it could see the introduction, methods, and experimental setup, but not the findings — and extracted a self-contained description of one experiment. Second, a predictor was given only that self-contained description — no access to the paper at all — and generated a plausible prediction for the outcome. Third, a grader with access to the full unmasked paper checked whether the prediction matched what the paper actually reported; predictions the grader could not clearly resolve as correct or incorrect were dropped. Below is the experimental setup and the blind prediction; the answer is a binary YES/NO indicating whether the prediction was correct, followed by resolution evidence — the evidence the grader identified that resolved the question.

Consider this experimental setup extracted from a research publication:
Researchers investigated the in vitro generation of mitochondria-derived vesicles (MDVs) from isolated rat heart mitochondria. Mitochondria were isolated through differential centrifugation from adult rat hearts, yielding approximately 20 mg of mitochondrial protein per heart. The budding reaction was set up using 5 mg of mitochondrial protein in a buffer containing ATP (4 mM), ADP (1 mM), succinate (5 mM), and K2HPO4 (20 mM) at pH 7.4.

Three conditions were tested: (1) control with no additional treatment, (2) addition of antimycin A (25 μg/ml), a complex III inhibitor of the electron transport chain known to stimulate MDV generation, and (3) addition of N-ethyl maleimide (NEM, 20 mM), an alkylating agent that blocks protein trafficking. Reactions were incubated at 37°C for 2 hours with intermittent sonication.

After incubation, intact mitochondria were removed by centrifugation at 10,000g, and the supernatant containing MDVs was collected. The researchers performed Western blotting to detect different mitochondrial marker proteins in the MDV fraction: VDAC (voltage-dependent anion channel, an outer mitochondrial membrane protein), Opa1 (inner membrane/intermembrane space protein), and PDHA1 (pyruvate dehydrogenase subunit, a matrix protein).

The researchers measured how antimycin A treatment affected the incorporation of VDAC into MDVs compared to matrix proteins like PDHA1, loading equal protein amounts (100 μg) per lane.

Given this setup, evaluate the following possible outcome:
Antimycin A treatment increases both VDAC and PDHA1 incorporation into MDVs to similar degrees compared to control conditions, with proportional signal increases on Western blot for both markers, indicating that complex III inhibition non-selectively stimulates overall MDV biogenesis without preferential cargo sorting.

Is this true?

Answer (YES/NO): NO